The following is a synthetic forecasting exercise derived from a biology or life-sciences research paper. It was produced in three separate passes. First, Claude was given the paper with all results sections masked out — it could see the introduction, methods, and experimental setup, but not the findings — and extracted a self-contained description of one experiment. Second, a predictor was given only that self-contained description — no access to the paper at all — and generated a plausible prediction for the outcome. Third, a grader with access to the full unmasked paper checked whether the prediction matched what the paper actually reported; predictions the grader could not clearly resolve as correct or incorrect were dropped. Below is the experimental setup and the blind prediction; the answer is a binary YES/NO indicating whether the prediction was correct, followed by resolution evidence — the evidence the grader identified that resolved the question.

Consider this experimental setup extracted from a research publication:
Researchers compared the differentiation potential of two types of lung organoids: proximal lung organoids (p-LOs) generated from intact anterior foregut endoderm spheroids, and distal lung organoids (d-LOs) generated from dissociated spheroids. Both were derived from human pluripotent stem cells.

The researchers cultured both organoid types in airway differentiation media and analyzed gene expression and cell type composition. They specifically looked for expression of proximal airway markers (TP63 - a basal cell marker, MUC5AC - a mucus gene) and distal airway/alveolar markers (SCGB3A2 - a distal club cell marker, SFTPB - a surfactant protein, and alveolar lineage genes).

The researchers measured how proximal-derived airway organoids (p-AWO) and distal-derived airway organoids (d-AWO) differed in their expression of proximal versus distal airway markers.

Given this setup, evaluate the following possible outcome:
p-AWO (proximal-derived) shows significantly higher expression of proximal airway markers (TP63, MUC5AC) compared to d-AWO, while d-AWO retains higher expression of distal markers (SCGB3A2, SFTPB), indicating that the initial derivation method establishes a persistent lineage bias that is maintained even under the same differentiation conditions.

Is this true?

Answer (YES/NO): YES